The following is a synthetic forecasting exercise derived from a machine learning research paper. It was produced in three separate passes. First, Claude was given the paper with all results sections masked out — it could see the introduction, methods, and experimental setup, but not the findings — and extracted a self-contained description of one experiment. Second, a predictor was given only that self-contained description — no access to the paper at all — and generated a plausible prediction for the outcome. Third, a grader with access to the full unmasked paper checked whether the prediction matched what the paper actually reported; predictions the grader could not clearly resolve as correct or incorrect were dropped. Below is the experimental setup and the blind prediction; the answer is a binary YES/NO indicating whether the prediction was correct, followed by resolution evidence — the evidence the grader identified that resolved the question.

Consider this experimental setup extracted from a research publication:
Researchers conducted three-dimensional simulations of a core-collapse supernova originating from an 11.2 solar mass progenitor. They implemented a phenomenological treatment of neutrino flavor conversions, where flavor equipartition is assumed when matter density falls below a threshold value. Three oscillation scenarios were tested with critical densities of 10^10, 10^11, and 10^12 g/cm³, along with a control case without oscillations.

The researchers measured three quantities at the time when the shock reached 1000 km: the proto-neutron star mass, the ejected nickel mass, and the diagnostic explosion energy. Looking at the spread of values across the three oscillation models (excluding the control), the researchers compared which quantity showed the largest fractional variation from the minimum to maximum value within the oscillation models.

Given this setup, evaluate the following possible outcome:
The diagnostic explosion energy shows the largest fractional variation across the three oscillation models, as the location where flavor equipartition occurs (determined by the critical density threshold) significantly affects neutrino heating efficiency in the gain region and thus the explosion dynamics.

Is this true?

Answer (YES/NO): YES